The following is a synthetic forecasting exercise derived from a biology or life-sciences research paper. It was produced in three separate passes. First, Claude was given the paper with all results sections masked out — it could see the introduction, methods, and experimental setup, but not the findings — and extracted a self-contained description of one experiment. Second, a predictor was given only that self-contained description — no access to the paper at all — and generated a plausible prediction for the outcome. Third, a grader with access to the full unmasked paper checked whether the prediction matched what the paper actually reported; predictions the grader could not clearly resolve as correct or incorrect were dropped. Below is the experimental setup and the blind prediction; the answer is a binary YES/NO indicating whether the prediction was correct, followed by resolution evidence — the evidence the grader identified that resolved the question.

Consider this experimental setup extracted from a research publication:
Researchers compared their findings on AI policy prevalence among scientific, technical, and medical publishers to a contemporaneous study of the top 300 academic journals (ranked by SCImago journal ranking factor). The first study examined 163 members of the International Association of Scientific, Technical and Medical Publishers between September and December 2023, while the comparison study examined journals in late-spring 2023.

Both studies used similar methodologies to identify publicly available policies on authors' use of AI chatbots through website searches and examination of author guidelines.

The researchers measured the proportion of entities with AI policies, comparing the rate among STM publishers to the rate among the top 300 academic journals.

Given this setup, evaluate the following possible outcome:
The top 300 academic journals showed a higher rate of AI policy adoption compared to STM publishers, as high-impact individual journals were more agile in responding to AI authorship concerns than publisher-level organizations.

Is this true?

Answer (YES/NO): YES